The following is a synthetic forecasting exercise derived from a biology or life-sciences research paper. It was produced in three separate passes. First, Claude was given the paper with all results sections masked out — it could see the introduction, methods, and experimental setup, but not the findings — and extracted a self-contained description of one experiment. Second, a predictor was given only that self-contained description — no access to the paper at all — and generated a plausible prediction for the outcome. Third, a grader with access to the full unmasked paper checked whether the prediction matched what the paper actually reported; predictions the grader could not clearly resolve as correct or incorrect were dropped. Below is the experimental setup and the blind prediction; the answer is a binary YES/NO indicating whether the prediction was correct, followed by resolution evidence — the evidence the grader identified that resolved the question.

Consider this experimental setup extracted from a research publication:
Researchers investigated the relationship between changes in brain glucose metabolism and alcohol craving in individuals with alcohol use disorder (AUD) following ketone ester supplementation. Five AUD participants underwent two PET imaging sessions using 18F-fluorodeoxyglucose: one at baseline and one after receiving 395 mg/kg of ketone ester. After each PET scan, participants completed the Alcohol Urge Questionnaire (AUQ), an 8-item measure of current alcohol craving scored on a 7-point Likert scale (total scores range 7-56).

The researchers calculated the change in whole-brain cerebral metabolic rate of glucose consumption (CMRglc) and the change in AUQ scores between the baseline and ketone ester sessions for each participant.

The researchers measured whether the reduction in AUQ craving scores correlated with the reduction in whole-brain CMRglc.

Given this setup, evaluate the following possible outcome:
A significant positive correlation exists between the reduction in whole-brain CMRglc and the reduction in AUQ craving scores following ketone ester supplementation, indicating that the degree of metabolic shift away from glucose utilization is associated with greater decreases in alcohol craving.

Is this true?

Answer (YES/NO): NO